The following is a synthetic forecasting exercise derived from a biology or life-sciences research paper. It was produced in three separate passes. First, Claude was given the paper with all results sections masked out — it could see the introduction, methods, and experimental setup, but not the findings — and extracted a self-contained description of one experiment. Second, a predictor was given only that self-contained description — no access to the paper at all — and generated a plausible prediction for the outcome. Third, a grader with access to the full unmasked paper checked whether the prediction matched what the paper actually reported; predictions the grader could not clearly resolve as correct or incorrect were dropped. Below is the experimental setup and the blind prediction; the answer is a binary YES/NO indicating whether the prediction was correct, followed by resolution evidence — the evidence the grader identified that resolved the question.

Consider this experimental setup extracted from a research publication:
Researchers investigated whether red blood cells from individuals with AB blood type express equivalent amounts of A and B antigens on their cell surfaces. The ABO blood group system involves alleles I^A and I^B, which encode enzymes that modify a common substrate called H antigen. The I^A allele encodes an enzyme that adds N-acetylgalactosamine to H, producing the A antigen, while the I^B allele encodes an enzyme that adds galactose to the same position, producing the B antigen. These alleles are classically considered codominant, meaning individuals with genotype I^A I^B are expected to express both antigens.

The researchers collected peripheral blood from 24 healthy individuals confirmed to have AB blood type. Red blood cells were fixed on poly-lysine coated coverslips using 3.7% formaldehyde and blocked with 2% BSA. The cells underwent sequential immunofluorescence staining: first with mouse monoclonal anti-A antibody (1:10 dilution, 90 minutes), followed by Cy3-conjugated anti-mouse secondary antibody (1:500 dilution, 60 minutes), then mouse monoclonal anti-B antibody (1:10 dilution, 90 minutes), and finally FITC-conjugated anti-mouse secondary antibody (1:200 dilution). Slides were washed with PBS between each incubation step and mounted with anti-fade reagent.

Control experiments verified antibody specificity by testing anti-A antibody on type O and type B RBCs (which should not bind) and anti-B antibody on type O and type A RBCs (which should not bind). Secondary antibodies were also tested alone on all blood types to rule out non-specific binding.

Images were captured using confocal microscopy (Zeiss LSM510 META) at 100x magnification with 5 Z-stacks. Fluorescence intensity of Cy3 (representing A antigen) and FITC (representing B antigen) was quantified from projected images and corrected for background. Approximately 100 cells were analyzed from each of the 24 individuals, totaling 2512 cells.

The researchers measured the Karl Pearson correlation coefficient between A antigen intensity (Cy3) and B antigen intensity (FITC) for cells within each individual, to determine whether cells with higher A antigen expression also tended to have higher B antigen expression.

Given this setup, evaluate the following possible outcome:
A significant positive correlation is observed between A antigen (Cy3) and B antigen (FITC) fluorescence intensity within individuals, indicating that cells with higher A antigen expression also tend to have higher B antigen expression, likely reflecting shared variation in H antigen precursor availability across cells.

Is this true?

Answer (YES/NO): NO